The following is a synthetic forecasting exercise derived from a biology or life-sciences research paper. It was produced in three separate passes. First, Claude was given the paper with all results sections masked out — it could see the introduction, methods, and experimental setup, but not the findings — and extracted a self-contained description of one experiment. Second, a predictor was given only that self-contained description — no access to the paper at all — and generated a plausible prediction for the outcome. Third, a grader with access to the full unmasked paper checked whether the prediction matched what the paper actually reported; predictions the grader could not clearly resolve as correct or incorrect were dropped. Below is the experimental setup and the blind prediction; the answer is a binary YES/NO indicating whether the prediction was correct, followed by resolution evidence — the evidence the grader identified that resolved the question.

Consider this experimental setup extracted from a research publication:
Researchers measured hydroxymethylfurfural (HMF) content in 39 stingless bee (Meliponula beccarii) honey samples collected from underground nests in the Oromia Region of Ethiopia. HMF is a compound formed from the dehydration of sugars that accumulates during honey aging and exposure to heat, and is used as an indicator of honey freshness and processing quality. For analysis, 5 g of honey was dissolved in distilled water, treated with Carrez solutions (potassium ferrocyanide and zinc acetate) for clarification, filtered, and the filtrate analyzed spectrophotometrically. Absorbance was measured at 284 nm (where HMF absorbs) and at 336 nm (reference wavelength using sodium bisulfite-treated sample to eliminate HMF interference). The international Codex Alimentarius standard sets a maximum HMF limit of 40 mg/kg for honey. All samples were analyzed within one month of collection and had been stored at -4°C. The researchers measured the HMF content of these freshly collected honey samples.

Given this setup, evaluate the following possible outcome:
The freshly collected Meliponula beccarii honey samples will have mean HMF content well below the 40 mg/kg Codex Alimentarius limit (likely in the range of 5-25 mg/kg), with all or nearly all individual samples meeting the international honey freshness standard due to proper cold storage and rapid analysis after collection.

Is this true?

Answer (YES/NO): YES